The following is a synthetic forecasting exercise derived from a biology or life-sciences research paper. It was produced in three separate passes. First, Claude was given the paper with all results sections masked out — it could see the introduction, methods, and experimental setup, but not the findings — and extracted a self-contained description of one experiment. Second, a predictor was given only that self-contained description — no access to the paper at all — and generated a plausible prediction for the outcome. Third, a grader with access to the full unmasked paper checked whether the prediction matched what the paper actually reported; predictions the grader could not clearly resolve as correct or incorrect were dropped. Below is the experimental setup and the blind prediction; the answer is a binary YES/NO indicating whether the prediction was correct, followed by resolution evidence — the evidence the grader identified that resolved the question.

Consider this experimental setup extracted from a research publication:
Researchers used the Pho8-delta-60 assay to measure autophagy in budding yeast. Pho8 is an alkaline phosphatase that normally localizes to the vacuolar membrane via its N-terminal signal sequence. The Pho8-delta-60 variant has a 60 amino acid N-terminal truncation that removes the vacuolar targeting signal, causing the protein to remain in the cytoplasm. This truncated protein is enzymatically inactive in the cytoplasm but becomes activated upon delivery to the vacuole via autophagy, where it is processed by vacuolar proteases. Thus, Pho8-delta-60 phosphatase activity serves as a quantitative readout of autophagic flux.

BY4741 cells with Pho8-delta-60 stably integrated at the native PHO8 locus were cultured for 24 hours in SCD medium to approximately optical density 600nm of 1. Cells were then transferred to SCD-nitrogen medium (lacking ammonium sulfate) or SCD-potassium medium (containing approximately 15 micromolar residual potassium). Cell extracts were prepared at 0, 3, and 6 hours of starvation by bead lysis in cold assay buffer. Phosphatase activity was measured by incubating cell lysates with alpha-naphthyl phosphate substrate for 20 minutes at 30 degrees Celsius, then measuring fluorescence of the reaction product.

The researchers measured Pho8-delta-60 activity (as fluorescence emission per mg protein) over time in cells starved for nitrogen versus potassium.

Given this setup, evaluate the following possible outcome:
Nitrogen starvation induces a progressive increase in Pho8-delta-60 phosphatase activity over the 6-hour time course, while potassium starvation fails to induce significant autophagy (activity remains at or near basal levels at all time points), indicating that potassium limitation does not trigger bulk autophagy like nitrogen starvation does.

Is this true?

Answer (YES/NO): NO